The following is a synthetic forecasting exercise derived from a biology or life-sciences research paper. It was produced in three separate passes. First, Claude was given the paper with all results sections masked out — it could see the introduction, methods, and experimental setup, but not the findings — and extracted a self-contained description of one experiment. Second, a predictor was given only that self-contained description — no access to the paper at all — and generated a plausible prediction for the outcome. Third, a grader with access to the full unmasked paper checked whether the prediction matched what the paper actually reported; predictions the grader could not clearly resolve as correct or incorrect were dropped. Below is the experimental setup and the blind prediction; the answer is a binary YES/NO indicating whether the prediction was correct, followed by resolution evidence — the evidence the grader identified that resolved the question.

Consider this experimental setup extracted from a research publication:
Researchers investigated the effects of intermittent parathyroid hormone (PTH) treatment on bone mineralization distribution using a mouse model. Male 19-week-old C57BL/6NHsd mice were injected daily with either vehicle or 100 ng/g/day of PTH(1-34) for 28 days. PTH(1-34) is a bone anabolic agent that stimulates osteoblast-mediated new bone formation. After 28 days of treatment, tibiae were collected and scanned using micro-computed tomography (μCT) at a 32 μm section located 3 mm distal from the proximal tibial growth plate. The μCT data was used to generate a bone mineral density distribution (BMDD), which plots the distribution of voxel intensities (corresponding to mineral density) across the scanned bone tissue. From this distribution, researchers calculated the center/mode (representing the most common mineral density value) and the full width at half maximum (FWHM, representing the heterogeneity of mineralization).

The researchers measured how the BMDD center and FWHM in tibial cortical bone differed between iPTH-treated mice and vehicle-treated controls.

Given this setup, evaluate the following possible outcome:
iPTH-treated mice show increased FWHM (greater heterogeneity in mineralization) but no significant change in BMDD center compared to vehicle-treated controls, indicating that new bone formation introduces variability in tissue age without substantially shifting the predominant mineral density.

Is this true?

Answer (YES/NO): NO